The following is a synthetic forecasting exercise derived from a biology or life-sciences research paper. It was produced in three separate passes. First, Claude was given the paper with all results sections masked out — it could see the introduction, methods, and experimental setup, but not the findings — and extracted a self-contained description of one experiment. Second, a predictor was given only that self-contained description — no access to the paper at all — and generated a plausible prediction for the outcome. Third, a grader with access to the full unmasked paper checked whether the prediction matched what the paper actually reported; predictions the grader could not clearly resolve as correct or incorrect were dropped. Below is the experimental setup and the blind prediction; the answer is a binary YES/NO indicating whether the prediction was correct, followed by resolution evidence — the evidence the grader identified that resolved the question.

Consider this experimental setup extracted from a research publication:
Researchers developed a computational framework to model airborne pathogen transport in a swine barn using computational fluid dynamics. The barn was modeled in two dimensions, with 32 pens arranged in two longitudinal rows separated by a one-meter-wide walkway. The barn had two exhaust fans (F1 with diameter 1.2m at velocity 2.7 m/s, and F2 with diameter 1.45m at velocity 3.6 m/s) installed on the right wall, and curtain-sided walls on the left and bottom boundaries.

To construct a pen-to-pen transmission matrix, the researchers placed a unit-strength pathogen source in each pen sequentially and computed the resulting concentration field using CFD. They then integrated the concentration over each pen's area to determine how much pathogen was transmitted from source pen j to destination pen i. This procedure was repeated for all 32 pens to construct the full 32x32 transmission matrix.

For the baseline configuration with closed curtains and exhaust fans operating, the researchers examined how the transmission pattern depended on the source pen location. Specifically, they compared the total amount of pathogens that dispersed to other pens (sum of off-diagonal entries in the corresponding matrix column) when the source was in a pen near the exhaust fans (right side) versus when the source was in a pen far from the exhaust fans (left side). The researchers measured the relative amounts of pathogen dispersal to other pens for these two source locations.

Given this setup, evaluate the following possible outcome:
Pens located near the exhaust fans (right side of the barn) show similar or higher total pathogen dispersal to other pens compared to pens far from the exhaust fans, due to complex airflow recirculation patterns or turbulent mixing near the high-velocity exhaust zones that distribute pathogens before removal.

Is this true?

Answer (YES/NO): NO